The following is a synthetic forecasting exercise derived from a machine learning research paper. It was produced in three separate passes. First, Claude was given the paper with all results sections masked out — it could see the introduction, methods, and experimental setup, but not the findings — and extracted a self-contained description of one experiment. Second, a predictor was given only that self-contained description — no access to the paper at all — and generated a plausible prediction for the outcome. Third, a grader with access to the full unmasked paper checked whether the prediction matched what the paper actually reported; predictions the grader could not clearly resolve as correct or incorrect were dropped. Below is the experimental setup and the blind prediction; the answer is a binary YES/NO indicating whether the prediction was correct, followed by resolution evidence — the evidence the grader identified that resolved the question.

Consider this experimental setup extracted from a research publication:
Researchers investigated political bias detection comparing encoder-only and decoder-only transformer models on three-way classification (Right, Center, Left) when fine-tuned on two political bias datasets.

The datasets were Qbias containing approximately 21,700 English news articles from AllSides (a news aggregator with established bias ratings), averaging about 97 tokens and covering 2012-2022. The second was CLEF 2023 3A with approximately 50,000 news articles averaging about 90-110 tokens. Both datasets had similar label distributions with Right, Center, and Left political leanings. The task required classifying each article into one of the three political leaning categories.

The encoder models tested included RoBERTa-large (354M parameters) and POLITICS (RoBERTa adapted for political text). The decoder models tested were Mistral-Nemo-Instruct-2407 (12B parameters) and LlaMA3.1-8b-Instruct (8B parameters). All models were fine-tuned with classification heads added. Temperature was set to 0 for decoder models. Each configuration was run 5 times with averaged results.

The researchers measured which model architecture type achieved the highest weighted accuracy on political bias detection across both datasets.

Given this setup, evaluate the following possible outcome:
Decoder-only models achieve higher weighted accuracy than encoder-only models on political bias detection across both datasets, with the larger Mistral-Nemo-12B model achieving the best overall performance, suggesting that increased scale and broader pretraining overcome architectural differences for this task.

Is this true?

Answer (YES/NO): YES